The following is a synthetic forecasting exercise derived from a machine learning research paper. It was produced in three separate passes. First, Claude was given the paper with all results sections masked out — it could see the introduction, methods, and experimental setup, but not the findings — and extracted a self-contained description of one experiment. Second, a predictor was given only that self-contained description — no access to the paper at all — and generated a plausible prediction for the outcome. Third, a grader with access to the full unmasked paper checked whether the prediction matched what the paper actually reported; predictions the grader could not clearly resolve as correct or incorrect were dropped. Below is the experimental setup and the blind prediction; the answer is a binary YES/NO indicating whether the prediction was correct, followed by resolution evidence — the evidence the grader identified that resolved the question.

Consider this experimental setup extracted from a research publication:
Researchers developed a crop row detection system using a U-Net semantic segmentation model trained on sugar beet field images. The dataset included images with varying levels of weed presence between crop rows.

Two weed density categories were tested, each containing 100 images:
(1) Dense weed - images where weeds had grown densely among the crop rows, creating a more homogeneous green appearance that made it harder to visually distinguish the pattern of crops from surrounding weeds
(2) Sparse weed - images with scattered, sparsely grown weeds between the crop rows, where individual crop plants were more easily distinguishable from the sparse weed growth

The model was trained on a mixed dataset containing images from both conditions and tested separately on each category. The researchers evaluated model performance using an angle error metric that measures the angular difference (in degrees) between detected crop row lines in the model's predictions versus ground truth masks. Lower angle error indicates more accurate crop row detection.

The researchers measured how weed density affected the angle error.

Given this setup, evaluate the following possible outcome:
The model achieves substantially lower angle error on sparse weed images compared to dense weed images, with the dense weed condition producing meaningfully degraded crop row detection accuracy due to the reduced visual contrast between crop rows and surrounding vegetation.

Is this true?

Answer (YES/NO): NO